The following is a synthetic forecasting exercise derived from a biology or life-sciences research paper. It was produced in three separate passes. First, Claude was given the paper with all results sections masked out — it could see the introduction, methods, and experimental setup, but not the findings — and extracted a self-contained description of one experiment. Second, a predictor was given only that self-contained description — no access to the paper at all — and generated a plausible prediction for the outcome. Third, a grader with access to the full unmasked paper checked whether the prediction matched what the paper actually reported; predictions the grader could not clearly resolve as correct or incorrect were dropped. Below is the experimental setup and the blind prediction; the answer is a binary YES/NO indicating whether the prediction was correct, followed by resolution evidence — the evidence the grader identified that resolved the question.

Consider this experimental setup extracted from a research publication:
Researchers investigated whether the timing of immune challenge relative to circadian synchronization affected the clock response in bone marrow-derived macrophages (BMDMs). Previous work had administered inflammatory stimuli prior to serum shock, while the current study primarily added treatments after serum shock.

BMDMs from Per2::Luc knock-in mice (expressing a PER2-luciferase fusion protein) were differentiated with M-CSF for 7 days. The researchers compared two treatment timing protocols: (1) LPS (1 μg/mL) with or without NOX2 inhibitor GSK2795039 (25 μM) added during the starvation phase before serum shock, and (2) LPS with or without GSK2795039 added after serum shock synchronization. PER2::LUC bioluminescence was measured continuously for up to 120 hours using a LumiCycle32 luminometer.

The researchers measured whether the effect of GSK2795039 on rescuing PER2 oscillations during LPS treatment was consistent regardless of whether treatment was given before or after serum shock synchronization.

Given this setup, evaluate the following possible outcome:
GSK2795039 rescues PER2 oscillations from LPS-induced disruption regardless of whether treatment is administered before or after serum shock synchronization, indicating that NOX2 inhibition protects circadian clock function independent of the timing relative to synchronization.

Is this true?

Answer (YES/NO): YES